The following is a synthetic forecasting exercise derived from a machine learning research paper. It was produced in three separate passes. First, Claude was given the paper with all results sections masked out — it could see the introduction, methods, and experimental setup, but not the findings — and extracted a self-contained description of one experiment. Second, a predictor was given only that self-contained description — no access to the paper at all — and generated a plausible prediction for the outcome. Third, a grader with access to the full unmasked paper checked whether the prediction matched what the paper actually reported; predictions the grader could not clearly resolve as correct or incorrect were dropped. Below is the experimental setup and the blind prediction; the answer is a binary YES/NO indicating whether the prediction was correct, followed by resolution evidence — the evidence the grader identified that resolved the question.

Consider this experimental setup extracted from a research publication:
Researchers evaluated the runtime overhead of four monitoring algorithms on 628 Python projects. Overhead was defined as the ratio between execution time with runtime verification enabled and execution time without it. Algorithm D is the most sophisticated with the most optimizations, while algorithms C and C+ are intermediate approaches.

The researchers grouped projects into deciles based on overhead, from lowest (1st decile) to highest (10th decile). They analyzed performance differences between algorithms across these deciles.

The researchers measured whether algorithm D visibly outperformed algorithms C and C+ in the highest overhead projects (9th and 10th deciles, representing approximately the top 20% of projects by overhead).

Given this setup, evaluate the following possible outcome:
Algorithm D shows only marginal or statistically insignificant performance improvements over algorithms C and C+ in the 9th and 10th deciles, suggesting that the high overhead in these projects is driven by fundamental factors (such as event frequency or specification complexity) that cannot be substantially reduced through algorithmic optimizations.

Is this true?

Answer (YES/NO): NO